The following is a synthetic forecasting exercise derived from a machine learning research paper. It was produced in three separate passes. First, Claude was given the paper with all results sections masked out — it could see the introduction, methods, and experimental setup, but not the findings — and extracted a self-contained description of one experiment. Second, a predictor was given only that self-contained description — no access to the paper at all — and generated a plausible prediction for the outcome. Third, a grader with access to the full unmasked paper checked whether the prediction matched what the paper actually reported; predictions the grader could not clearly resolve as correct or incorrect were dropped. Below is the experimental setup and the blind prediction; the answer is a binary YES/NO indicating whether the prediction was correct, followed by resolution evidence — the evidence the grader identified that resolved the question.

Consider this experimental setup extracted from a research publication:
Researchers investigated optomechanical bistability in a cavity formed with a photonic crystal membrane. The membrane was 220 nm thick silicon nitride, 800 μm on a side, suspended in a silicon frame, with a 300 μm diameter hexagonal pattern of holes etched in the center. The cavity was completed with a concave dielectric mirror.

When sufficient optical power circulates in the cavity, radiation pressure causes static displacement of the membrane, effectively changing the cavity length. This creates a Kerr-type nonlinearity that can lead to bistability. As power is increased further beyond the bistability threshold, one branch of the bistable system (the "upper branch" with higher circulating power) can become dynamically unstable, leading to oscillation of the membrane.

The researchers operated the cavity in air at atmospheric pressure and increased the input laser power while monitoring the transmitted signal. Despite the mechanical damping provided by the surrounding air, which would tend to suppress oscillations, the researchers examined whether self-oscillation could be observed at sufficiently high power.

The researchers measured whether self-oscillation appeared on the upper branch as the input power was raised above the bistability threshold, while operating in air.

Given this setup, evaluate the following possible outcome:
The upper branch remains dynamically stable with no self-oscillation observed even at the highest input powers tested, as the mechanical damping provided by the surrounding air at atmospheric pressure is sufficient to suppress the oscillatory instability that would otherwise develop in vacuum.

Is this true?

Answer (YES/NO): NO